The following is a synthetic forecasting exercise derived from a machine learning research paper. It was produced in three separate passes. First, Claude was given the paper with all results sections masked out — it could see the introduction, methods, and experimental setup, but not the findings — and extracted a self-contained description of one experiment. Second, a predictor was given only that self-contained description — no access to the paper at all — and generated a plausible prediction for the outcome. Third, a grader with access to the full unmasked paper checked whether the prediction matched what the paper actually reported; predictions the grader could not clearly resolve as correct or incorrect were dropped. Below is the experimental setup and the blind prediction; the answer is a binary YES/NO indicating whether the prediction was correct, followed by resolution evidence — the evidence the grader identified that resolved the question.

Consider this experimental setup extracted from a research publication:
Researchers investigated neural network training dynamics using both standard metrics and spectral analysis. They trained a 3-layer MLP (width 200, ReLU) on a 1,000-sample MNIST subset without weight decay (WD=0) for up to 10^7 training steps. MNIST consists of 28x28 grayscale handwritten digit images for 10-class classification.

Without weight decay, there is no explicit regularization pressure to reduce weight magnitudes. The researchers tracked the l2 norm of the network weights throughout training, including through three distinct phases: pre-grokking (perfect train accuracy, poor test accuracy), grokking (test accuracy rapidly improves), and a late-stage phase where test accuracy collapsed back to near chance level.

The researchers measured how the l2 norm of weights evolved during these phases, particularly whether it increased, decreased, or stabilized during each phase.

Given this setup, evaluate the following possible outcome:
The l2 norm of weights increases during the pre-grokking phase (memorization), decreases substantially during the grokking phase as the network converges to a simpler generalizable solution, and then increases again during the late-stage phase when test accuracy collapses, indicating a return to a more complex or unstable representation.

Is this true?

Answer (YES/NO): NO